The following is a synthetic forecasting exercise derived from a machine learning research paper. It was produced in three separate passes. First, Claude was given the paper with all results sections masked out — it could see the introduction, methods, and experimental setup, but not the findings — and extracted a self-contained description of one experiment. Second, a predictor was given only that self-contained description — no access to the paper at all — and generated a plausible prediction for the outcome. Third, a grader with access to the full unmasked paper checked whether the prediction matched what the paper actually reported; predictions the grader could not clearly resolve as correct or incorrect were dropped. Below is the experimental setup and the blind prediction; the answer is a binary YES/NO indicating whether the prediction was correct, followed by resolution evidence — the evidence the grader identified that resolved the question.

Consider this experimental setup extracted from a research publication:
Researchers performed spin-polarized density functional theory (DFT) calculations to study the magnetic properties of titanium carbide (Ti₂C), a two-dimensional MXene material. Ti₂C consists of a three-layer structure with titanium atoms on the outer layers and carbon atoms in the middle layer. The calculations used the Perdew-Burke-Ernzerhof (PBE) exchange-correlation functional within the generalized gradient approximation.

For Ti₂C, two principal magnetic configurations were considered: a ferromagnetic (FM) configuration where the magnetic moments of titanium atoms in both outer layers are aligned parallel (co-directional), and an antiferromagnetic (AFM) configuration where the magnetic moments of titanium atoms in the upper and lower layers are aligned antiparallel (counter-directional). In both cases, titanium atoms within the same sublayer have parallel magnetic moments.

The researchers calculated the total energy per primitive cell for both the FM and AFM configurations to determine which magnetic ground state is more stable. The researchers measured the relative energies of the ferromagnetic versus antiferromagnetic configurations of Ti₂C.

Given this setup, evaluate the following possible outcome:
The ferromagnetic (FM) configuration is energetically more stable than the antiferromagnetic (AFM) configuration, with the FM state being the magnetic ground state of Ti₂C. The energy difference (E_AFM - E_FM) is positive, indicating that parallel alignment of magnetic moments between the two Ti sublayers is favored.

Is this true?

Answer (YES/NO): NO